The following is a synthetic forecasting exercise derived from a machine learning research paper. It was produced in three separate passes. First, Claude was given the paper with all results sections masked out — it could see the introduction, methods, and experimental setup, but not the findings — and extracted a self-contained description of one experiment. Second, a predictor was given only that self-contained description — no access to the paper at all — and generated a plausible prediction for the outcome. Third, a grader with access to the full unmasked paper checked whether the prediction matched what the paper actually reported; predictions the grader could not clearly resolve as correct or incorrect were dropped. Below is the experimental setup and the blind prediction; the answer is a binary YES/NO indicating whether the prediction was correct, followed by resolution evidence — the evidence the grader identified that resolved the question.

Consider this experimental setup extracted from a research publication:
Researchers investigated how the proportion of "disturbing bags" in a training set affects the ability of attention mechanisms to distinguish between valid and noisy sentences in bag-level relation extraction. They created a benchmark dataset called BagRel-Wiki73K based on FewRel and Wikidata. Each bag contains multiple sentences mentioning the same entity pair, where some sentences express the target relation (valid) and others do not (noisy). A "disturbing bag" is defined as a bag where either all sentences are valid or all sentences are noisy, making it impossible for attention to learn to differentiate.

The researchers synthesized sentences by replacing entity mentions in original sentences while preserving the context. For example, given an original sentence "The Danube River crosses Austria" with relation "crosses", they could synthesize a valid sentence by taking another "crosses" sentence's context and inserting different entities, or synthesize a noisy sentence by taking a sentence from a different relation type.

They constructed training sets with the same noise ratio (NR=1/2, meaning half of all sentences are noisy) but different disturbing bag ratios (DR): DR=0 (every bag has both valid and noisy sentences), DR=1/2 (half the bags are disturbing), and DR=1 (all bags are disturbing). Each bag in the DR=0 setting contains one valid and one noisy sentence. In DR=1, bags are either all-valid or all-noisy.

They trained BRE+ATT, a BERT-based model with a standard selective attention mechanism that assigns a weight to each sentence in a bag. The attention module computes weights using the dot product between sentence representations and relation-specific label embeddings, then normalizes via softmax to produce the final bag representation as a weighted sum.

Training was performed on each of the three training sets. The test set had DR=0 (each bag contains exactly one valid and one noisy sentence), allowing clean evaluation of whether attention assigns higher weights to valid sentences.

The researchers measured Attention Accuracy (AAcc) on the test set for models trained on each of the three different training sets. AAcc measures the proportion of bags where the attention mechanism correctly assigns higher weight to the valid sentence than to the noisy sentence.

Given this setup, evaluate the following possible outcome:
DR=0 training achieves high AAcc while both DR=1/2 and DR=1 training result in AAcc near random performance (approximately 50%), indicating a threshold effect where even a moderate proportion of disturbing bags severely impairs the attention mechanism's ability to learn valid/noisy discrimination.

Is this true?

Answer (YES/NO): NO